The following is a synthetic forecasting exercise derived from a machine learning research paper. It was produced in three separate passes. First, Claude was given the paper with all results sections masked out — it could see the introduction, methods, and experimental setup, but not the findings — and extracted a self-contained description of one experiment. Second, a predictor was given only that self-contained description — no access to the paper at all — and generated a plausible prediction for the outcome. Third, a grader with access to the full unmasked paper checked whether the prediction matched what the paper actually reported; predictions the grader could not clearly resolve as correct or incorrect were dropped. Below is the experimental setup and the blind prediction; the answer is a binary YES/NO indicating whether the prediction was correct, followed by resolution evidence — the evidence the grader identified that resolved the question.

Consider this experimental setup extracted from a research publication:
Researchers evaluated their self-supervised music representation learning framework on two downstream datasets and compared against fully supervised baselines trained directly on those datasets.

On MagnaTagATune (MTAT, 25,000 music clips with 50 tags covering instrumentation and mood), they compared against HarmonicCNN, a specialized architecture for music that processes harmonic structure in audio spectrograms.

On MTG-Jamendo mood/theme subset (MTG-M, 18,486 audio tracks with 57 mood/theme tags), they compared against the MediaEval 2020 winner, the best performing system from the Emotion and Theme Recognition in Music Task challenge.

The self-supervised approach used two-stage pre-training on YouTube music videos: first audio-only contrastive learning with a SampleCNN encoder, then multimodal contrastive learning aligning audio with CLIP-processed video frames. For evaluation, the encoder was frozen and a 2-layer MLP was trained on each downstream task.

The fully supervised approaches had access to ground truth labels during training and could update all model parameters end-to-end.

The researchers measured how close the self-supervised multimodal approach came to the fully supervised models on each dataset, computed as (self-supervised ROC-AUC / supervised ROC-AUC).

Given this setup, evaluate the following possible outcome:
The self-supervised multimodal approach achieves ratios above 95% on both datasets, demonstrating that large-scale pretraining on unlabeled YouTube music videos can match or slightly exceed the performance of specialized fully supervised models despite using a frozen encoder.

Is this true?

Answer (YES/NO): NO